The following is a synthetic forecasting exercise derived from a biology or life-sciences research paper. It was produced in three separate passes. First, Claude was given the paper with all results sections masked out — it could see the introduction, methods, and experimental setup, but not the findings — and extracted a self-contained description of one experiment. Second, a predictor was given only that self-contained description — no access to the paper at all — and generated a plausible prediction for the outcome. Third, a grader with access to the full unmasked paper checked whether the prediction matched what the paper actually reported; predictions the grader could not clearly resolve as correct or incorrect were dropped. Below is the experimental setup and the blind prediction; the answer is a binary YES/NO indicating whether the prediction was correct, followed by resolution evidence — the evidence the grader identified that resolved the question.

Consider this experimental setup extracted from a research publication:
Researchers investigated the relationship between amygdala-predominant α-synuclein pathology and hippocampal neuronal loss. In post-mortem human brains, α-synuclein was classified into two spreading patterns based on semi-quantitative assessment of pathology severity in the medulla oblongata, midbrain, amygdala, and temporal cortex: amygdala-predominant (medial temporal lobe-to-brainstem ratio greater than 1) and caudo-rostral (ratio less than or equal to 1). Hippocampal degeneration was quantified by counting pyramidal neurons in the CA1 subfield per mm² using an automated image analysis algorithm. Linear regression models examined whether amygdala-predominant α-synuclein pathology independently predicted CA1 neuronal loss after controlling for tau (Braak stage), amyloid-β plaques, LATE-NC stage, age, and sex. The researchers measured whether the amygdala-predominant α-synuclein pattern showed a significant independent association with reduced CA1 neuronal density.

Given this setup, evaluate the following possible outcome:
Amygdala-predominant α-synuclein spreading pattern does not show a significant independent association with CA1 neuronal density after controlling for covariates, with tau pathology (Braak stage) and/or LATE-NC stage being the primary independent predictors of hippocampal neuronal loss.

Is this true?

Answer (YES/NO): NO